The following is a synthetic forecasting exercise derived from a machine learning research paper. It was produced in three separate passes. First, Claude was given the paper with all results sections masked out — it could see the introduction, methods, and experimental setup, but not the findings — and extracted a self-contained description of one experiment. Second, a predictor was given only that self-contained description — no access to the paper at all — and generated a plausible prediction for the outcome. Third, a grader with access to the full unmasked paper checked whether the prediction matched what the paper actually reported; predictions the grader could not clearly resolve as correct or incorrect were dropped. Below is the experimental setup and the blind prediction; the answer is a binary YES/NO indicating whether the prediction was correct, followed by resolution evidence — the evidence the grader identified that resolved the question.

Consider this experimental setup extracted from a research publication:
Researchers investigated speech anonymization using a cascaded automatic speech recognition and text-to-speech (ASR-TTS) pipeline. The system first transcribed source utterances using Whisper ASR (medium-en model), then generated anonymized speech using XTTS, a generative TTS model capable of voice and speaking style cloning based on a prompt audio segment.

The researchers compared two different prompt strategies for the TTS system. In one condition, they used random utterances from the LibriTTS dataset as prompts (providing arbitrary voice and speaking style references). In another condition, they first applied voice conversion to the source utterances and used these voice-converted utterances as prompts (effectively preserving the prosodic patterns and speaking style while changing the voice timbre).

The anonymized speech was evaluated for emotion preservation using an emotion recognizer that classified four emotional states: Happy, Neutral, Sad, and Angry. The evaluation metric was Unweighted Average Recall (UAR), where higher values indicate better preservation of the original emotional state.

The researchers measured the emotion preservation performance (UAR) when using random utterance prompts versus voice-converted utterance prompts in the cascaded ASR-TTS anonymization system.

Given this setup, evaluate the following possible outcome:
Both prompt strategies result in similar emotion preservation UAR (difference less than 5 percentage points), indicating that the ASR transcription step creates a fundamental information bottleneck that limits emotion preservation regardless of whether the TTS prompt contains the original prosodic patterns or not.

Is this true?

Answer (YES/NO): NO